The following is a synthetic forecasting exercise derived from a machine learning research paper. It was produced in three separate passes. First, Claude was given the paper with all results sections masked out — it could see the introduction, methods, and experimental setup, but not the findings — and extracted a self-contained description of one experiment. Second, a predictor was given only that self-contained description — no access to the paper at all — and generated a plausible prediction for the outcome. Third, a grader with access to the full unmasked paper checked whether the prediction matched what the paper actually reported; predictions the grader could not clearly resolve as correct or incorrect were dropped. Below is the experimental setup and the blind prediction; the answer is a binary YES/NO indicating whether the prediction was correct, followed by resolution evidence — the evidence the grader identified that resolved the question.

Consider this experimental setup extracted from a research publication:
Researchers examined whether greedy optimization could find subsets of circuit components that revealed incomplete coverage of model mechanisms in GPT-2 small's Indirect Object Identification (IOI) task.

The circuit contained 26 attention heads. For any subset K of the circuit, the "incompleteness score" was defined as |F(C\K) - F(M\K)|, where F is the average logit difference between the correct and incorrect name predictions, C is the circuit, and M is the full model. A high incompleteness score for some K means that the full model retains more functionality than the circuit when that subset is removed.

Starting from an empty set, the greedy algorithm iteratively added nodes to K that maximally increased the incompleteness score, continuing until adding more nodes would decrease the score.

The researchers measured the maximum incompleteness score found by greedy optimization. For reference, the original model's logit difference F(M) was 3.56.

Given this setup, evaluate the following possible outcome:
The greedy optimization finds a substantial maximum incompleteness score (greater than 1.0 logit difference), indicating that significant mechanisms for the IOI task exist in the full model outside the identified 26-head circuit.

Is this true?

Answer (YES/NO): YES